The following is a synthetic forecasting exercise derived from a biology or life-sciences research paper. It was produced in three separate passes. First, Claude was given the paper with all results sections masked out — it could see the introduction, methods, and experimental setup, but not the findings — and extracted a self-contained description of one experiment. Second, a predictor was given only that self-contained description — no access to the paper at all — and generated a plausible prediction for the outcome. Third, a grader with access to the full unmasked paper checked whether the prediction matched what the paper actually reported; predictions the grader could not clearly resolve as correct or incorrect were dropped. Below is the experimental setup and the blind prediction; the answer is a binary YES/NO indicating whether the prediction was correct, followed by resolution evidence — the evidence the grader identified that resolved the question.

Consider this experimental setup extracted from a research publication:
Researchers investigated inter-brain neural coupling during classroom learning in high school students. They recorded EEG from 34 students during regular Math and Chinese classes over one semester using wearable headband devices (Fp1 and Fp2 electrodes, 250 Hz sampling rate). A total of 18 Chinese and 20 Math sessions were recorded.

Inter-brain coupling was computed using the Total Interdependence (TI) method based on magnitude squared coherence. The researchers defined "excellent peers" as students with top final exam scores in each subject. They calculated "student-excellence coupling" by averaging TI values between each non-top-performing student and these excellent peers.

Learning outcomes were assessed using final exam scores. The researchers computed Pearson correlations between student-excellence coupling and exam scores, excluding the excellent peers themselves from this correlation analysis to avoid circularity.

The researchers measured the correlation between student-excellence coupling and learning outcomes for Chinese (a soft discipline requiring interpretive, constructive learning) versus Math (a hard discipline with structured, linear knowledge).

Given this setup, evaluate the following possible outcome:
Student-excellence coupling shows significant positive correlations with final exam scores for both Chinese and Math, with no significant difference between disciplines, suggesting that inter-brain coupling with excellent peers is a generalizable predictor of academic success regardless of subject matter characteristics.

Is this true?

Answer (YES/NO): NO